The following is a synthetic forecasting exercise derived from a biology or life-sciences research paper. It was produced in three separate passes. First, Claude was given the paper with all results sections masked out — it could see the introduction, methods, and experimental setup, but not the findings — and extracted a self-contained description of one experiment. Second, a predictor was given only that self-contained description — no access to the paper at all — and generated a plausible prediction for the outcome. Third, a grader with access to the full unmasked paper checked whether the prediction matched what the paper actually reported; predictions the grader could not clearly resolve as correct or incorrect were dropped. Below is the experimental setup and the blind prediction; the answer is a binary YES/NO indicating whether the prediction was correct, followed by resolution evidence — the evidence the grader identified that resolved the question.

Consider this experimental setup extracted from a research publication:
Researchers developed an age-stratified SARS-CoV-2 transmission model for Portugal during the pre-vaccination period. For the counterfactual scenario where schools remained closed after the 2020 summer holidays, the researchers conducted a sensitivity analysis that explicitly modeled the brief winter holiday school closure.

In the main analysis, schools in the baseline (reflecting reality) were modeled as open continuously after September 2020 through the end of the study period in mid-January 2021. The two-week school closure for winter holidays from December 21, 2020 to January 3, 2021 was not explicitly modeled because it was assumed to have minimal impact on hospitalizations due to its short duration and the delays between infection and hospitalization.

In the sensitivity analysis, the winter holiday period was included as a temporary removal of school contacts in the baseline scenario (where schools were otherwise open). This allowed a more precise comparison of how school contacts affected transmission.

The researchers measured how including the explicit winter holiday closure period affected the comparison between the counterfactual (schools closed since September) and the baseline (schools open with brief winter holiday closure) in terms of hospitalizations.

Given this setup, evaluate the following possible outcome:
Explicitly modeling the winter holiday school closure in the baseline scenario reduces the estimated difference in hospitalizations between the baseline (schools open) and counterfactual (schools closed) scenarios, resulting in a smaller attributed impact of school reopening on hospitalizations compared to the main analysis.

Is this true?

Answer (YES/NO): NO